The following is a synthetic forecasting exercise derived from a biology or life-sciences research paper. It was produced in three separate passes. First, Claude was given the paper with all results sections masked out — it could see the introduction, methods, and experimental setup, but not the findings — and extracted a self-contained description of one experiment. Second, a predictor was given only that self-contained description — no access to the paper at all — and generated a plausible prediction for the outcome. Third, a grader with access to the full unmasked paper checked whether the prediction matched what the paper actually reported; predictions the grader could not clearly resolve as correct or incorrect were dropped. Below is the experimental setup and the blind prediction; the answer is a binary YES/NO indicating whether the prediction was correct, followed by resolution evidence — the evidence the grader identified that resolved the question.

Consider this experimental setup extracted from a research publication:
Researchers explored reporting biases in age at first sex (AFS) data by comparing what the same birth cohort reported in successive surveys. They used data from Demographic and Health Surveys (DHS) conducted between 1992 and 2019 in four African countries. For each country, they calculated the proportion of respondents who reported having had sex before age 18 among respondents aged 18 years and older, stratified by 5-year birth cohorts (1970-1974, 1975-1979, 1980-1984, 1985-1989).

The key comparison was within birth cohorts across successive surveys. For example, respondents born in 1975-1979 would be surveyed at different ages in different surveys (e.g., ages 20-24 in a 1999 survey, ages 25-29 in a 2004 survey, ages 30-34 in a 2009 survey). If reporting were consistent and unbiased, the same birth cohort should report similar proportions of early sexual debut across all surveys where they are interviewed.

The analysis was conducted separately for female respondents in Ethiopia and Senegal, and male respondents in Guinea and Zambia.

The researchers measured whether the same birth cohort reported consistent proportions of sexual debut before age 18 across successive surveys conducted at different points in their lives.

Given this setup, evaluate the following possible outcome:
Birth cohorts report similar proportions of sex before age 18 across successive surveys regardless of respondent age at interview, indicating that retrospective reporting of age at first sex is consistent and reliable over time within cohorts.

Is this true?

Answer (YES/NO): NO